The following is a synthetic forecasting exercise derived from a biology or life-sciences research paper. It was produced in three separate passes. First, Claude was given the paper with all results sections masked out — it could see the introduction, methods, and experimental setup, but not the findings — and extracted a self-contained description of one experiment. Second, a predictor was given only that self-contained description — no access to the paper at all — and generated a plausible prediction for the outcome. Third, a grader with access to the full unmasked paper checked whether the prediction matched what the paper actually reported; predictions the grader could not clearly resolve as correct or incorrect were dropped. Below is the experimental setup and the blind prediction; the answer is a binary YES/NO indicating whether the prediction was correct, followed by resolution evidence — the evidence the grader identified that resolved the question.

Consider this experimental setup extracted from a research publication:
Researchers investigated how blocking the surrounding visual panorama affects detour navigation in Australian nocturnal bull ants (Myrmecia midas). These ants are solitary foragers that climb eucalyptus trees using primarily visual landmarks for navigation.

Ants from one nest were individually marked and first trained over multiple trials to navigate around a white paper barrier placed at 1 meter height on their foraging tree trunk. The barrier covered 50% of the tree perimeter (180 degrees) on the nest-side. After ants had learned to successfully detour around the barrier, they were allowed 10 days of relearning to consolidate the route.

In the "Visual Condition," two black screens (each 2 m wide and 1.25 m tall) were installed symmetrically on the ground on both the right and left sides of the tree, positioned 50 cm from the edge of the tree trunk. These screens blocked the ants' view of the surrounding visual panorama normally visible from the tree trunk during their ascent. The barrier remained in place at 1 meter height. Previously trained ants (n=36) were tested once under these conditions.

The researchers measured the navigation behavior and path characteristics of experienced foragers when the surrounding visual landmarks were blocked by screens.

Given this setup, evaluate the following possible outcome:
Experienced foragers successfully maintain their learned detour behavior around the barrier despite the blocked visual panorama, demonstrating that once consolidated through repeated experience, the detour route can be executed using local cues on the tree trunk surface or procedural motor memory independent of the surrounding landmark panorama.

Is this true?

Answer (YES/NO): NO